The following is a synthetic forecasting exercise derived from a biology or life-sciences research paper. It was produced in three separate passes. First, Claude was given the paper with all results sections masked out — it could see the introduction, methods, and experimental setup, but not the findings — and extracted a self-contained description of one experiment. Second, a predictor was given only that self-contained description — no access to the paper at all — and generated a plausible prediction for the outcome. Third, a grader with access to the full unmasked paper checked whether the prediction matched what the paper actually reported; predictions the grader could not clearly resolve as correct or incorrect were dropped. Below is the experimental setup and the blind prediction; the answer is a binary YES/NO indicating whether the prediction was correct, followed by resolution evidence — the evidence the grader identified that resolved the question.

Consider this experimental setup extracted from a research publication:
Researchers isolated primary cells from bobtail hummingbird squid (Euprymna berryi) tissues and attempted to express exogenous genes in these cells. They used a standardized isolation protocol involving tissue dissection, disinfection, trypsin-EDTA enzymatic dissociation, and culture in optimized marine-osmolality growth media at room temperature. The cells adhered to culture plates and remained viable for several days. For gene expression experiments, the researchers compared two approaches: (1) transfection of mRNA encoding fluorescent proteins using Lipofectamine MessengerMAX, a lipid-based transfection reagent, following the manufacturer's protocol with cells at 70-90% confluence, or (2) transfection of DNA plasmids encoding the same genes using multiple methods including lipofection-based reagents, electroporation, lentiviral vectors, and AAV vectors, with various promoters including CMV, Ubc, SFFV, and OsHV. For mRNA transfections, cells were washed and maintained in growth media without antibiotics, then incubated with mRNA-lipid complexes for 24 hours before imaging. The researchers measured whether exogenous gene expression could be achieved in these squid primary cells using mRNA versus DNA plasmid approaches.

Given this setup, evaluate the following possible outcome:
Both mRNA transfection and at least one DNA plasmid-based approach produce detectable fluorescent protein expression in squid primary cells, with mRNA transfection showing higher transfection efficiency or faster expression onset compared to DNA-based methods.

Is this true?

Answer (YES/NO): NO